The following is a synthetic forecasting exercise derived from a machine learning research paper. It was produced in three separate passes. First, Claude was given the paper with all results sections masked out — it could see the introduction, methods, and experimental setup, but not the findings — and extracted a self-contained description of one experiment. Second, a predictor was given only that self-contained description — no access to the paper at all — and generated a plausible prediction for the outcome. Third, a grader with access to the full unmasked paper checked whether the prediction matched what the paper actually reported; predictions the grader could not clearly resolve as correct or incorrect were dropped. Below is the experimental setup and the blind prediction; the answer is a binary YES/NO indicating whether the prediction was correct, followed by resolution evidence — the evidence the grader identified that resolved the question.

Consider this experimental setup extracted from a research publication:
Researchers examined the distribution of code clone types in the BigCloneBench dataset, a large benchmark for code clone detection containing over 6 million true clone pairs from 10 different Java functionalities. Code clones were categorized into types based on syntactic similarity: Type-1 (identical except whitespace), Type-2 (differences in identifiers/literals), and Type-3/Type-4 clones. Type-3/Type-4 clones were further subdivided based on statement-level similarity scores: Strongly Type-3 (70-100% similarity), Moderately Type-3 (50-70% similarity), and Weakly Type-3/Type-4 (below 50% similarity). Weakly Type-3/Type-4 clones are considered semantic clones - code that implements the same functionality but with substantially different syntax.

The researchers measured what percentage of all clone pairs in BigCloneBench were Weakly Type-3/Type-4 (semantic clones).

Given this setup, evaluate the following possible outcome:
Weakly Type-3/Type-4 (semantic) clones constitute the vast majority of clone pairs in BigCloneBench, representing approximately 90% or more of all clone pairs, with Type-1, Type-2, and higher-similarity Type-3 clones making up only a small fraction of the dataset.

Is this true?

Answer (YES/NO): YES